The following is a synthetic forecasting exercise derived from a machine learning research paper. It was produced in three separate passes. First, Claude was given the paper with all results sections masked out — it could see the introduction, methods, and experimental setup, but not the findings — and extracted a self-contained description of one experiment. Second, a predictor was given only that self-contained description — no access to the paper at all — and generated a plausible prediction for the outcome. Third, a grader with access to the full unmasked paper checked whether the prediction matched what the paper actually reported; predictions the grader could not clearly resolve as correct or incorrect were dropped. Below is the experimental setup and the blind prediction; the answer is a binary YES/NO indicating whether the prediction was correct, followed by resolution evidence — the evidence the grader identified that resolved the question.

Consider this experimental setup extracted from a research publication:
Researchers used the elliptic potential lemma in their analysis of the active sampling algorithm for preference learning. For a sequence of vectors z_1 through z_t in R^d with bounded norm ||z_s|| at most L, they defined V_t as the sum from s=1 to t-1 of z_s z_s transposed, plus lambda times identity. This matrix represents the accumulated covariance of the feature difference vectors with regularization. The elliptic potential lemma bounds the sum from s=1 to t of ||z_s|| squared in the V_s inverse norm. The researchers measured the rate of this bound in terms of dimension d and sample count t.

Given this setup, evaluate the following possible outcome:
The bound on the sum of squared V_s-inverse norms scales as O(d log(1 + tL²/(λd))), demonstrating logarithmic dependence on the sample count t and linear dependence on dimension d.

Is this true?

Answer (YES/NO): YES